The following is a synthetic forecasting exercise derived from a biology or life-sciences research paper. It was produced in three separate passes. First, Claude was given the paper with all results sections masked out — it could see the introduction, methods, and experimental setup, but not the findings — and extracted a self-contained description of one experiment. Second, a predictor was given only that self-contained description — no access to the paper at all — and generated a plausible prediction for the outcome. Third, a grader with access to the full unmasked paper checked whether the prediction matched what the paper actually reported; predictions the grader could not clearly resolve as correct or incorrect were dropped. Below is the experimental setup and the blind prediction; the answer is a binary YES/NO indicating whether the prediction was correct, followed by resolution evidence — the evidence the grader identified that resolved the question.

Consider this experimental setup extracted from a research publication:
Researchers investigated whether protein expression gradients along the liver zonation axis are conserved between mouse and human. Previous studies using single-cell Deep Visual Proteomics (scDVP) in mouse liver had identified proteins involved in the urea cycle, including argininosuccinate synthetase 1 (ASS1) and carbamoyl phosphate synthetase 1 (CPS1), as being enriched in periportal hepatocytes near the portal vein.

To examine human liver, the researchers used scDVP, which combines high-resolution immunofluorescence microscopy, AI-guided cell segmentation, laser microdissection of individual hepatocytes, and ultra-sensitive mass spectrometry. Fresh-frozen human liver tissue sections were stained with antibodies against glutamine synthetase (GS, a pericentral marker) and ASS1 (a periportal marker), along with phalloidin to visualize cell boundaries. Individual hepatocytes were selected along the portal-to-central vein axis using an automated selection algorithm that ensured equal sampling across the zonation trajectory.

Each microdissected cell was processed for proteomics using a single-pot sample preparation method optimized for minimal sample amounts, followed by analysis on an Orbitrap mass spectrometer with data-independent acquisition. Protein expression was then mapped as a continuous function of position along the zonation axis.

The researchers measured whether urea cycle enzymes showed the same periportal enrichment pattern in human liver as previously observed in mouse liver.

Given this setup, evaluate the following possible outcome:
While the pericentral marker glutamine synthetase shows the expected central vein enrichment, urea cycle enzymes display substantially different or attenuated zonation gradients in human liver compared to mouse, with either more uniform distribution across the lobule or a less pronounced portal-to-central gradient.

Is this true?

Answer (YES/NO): NO